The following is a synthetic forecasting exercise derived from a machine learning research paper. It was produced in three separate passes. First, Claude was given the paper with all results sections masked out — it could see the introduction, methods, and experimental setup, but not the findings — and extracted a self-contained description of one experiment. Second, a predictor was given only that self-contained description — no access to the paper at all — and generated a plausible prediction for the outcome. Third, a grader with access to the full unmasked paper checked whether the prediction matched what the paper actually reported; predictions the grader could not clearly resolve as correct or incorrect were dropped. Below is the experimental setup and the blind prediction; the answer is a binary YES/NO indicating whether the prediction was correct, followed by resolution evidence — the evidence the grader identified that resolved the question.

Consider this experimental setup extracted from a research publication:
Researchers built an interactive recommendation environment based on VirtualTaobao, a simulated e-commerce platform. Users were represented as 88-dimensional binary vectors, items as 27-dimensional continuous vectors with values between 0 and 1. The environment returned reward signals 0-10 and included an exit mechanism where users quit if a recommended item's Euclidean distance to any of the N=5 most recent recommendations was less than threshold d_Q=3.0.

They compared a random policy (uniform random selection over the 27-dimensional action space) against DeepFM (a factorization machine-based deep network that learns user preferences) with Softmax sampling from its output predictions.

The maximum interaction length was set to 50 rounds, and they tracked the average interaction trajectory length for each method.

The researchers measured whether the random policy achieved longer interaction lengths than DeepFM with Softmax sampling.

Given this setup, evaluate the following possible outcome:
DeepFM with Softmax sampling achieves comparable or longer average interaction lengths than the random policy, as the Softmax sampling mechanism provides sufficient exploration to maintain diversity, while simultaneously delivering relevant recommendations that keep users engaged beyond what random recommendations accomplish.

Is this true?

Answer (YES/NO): NO